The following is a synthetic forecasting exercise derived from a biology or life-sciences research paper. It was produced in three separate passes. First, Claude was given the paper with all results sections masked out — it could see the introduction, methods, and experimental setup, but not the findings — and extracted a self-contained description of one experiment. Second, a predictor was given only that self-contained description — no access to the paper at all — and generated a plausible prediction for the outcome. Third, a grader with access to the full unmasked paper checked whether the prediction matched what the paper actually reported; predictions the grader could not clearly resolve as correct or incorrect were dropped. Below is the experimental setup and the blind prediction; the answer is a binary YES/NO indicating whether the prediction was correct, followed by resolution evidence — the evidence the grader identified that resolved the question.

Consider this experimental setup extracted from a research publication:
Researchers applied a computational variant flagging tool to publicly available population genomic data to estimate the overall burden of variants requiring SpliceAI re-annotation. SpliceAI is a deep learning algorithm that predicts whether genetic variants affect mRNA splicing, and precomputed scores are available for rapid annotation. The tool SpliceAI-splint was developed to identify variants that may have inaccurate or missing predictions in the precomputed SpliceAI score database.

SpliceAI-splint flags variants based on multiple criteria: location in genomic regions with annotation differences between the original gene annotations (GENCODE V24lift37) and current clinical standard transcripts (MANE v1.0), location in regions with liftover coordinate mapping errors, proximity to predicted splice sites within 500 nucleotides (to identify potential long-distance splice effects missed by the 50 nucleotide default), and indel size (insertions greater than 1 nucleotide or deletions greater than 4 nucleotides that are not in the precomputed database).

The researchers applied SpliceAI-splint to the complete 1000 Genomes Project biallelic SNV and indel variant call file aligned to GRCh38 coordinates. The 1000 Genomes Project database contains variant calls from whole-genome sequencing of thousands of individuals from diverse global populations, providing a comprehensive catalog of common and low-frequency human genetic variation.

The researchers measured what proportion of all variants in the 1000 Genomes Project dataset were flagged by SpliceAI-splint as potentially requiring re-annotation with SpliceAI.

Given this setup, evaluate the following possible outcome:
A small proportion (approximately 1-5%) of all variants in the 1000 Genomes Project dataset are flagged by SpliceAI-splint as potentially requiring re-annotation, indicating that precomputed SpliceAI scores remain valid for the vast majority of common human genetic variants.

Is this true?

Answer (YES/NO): NO